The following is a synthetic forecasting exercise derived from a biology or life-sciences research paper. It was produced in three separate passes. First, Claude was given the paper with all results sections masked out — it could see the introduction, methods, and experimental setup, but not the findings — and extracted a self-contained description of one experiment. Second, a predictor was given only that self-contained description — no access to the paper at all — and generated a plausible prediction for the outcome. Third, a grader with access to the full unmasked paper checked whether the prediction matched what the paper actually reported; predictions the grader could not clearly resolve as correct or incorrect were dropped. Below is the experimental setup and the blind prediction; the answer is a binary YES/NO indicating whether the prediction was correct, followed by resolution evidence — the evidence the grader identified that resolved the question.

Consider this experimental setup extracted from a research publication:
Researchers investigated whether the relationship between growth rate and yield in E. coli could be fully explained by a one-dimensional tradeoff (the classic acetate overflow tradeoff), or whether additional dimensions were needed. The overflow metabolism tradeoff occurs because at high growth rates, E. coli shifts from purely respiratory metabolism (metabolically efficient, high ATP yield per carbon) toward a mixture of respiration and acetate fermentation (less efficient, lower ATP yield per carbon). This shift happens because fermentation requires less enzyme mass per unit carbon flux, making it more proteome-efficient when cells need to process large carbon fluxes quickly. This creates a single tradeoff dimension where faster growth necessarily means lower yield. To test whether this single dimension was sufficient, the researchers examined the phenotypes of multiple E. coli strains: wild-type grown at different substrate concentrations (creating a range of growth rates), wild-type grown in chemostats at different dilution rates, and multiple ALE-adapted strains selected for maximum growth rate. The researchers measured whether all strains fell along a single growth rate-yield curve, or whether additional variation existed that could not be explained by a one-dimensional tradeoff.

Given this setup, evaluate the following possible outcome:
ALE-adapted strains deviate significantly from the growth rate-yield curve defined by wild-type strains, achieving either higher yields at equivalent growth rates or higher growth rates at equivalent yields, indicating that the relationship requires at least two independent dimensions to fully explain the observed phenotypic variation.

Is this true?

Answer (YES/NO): YES